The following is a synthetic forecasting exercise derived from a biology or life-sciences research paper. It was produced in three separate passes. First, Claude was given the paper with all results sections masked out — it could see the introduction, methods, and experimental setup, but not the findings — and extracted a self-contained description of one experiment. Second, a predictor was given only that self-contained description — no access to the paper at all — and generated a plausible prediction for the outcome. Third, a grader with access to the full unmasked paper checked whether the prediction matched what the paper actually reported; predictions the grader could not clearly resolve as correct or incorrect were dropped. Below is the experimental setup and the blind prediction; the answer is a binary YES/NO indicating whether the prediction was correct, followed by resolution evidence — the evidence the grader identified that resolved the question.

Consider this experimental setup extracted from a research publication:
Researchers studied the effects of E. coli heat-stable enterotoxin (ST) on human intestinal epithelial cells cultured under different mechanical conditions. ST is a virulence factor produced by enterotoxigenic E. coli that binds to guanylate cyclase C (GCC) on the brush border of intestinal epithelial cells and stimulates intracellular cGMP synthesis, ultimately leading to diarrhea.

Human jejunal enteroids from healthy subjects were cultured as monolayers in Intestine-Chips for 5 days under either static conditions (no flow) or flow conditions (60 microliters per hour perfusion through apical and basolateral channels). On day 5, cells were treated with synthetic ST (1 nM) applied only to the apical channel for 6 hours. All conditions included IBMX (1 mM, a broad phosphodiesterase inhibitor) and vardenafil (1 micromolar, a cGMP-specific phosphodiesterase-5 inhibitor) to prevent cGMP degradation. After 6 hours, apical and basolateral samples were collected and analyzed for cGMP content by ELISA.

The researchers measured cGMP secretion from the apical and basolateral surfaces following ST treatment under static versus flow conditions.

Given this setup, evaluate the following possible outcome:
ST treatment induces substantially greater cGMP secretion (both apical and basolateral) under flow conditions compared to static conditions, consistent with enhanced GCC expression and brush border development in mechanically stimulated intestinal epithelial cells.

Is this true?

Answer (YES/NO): NO